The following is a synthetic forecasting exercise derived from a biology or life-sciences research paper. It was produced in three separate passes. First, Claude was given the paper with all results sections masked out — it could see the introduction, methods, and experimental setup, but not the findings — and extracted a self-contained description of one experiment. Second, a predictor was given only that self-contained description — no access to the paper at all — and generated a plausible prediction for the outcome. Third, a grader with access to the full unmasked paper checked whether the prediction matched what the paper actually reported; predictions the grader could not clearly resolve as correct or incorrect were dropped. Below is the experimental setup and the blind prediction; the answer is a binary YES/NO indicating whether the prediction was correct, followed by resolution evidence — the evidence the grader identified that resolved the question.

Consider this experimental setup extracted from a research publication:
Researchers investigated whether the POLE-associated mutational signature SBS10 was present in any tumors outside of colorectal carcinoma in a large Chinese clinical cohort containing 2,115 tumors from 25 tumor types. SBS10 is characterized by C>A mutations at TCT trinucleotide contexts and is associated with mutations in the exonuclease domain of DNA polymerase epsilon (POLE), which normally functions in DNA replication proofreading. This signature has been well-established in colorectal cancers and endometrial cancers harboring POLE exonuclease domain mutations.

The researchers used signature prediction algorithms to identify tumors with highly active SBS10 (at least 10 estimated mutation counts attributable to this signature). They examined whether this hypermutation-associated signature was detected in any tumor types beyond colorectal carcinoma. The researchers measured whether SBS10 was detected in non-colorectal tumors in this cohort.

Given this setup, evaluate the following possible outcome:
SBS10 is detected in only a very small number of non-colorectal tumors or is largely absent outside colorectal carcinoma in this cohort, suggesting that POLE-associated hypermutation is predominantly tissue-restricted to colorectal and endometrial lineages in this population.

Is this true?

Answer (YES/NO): YES